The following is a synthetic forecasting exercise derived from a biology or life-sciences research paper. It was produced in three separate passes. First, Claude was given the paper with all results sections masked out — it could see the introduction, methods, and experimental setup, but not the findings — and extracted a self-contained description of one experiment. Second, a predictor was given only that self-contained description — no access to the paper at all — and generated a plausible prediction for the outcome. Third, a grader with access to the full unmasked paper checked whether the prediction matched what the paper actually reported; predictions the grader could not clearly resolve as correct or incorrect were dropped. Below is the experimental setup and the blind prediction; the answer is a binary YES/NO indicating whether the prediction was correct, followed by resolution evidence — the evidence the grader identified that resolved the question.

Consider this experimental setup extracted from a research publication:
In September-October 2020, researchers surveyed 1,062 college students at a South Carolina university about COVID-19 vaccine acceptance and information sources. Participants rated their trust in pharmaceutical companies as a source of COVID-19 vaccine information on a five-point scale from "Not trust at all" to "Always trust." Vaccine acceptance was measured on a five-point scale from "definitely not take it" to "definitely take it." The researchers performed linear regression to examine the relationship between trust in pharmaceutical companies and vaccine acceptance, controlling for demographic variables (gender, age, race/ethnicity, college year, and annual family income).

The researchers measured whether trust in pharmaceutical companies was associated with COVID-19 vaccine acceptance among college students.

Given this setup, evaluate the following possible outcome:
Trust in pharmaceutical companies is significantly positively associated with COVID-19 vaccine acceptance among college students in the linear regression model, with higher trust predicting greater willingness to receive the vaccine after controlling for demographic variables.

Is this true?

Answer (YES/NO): YES